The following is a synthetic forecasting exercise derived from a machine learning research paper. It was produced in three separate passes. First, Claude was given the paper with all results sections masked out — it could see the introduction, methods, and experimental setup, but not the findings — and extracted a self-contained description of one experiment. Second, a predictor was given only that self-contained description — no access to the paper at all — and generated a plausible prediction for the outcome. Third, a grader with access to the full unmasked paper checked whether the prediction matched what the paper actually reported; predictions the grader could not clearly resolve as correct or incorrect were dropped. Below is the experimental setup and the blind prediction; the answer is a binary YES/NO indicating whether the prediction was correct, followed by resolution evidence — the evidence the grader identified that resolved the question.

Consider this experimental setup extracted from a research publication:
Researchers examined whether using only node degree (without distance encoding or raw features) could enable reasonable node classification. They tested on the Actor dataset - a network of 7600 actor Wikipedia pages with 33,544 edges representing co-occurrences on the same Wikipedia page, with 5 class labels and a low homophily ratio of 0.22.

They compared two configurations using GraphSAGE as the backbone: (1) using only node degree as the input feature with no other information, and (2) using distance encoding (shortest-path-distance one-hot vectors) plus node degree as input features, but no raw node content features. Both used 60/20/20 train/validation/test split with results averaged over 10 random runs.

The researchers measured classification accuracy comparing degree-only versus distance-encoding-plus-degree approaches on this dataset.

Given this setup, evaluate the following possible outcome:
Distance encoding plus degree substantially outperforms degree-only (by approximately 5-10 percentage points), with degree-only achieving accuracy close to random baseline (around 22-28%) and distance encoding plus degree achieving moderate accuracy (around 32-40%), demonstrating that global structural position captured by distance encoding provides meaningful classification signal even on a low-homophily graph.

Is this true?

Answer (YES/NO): NO